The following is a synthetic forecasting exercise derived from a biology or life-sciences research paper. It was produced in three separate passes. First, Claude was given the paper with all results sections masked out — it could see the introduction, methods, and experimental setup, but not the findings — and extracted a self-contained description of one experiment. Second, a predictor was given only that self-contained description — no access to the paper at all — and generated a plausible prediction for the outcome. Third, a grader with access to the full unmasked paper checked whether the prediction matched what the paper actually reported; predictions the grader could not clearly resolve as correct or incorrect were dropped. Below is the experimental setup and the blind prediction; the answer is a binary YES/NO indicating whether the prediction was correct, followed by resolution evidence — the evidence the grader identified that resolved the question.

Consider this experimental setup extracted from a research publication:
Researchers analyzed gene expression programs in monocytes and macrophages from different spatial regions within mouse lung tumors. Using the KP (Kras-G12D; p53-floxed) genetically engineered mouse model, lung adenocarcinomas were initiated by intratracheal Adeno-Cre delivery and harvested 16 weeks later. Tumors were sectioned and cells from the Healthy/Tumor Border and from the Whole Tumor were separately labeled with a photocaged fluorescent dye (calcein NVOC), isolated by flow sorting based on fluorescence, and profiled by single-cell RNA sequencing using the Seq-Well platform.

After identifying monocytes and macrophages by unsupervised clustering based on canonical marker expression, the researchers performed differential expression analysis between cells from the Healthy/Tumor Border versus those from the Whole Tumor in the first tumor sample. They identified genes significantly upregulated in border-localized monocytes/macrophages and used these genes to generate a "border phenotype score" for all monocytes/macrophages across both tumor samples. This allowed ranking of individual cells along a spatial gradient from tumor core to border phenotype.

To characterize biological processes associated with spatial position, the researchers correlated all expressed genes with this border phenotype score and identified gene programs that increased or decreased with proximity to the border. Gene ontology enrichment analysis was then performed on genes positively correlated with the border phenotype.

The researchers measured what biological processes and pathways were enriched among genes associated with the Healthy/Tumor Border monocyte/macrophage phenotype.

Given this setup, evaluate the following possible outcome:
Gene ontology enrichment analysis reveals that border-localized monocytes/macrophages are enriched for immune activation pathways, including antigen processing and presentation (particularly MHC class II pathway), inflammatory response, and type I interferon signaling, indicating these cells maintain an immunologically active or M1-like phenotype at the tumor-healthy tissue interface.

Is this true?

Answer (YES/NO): NO